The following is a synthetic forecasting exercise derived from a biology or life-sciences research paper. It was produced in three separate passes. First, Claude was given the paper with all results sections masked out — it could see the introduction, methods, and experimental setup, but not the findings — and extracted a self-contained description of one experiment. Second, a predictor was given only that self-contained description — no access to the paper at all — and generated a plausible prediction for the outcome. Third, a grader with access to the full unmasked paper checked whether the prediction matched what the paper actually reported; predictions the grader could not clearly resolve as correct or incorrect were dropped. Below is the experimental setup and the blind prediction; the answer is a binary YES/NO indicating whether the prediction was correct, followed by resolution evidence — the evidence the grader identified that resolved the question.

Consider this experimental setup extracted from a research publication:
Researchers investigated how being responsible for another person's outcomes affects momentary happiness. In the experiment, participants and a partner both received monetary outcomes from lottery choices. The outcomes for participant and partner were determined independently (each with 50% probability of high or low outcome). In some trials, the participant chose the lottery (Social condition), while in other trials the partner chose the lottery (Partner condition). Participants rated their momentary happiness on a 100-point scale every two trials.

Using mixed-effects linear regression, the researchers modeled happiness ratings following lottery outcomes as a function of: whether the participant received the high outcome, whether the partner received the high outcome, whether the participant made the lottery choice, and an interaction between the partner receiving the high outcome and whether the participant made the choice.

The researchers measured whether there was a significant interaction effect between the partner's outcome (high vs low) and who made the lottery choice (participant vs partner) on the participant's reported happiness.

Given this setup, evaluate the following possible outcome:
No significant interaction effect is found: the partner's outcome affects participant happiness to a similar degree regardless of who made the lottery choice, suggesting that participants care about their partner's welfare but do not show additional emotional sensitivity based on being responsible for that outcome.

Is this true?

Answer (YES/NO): NO